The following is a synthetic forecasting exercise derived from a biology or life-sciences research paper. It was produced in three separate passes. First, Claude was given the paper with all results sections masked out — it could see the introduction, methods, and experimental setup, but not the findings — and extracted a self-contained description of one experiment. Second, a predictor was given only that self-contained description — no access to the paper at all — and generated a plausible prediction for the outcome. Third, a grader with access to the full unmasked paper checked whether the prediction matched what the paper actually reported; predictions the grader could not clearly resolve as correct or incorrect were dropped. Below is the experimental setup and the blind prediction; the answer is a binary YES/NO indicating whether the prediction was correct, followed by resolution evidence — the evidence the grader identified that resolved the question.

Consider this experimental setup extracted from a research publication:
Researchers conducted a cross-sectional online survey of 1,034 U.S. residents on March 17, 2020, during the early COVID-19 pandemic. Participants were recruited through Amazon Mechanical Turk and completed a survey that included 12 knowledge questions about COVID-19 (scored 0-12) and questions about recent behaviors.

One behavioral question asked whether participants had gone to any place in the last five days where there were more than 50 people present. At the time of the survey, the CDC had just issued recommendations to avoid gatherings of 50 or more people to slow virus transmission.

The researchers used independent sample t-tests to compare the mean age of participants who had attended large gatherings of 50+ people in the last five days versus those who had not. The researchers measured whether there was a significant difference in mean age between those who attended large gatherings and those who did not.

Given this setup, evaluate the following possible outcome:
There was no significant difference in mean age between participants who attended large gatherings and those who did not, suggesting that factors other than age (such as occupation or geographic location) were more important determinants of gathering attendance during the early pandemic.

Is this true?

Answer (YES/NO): NO